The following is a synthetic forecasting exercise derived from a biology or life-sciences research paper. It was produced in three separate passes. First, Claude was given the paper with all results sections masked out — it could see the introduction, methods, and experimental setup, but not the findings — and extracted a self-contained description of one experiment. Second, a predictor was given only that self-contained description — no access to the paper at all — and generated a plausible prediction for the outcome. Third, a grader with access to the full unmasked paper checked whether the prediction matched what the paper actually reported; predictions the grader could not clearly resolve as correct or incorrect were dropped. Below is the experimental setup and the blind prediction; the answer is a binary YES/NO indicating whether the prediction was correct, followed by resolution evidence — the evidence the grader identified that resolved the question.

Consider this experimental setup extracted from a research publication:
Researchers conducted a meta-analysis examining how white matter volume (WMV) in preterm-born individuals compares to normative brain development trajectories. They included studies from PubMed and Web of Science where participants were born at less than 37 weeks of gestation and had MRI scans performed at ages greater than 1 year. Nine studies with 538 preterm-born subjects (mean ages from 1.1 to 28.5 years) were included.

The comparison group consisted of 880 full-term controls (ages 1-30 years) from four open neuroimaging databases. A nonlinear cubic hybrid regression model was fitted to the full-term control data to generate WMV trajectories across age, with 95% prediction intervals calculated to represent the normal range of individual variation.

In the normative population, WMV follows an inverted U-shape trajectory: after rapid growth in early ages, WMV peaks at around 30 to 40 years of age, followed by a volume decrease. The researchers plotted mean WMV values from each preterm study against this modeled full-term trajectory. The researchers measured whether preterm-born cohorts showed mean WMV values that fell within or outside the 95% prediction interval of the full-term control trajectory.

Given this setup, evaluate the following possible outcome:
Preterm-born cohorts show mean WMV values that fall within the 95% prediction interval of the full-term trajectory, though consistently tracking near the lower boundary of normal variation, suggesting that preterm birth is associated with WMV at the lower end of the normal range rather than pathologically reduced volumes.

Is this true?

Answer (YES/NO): NO